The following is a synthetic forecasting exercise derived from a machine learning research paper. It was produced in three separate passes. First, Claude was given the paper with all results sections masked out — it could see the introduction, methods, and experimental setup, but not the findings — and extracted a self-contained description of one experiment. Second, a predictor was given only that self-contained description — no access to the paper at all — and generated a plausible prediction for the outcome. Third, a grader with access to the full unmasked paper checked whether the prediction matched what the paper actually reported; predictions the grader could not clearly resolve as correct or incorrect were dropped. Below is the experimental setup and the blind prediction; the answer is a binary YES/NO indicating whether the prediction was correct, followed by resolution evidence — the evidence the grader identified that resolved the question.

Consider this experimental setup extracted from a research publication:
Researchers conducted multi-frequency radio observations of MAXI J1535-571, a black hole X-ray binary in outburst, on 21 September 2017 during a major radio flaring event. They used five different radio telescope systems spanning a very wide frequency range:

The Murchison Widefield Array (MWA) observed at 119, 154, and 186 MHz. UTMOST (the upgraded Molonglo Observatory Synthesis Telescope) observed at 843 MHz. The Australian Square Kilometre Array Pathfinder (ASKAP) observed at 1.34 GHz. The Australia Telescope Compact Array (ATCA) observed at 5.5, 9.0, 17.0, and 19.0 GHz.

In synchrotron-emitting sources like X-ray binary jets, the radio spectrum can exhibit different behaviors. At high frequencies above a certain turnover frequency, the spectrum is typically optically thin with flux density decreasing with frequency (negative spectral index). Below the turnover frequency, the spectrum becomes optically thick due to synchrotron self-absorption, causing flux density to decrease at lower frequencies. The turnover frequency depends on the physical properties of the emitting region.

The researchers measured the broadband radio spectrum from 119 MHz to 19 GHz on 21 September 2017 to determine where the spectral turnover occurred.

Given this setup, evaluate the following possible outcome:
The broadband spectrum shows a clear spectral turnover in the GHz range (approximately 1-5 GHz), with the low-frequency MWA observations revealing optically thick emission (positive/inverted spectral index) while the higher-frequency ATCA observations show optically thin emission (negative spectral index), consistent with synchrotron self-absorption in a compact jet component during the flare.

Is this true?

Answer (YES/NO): NO